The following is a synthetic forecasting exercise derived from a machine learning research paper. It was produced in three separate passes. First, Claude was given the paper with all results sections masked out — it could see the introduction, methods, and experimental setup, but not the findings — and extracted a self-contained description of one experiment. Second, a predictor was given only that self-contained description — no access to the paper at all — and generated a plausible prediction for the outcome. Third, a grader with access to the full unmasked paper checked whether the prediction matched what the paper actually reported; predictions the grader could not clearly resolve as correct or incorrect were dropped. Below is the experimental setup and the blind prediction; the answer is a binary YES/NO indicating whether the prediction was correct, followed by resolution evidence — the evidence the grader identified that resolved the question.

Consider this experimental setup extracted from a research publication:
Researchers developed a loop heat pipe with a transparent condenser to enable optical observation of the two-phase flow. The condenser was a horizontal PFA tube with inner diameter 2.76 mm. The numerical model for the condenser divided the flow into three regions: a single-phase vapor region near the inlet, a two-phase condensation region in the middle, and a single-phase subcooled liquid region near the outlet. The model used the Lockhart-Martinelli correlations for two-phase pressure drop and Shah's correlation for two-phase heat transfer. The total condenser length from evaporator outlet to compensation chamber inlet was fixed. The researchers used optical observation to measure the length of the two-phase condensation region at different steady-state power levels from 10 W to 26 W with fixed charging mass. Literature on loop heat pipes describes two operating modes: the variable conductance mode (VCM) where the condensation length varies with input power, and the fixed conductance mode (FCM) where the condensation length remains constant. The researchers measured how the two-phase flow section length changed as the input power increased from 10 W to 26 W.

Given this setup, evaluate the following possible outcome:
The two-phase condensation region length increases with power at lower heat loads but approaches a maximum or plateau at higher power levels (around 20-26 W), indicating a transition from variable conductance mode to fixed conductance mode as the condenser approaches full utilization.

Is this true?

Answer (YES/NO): NO